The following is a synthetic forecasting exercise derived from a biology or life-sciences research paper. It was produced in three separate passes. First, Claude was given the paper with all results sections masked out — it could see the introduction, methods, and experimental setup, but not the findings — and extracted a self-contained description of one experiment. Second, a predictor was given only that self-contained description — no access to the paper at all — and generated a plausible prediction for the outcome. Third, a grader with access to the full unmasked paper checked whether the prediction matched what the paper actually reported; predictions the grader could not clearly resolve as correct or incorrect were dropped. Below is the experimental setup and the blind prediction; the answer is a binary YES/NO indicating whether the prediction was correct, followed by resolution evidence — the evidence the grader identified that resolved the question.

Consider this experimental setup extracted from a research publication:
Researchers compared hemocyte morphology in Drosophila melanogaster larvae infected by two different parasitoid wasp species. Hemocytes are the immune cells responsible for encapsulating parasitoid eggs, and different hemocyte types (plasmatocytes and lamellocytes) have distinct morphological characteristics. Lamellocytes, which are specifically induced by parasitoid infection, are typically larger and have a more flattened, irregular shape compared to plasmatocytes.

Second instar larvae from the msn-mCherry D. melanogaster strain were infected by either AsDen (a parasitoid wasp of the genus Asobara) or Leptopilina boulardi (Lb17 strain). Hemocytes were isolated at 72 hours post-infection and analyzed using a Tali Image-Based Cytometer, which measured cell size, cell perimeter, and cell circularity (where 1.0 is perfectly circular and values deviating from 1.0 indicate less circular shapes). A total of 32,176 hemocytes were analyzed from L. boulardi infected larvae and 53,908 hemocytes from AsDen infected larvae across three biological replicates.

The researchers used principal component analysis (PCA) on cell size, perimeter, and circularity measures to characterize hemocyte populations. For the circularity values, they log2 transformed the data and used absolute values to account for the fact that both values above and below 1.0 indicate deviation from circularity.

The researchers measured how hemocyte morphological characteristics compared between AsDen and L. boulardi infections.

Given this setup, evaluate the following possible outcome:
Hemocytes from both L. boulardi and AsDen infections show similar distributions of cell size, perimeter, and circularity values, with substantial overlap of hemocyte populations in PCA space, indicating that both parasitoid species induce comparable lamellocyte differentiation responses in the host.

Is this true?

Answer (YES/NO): NO